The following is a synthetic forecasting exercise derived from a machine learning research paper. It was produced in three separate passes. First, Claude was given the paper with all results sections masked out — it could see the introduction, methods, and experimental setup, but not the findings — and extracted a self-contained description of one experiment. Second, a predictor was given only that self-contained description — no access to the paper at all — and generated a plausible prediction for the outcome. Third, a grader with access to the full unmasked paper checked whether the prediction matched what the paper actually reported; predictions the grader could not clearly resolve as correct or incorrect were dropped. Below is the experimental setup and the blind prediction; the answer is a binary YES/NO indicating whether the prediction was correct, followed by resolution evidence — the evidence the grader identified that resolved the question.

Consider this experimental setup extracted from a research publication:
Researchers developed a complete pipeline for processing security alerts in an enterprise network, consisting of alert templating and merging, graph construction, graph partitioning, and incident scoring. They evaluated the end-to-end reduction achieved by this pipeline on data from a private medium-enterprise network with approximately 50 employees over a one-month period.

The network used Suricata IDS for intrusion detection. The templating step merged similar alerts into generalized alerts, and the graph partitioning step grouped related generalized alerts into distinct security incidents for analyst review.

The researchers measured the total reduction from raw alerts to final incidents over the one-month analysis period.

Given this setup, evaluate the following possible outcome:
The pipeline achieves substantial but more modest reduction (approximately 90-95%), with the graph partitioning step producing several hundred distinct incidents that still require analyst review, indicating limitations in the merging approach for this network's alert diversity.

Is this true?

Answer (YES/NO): NO